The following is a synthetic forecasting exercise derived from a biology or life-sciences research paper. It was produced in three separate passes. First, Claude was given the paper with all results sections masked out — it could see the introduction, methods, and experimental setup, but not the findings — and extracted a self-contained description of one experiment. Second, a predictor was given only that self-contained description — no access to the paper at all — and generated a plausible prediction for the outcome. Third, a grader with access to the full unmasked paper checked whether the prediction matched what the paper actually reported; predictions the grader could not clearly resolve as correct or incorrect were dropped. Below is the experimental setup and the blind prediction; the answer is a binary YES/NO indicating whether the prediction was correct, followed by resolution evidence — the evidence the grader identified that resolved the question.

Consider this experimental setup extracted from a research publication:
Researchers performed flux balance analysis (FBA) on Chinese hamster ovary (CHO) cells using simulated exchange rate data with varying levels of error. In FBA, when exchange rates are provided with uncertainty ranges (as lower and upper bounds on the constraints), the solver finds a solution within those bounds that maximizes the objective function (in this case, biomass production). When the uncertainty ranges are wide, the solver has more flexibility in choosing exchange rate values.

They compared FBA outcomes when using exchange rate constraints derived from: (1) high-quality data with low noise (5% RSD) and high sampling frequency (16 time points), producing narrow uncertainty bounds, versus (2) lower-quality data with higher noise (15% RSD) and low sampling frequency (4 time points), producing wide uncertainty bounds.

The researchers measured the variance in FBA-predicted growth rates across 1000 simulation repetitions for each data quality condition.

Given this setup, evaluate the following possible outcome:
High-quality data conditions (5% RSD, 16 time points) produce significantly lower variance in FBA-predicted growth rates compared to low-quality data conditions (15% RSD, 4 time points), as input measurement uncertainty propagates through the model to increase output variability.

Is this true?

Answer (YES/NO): YES